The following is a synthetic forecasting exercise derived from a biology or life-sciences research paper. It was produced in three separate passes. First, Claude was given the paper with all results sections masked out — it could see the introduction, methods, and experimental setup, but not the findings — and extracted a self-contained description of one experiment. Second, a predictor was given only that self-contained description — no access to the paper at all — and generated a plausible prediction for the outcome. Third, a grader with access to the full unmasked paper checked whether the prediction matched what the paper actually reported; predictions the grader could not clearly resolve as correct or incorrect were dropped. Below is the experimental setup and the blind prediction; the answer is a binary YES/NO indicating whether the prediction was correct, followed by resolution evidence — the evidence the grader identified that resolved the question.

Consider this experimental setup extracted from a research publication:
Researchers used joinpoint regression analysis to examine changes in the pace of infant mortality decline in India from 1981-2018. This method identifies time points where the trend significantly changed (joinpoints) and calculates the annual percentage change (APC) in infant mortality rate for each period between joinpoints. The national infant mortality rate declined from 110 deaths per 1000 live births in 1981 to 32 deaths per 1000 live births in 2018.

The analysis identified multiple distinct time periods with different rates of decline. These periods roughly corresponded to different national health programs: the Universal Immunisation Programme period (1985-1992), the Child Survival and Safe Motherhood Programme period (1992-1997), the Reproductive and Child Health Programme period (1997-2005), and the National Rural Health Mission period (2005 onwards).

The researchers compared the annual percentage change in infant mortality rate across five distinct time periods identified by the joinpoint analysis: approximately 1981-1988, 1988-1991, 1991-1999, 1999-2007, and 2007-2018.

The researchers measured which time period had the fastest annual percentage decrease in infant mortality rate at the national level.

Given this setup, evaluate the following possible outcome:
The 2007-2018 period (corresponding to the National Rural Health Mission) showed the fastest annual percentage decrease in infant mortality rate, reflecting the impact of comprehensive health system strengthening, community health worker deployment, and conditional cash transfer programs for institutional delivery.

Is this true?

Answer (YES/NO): NO